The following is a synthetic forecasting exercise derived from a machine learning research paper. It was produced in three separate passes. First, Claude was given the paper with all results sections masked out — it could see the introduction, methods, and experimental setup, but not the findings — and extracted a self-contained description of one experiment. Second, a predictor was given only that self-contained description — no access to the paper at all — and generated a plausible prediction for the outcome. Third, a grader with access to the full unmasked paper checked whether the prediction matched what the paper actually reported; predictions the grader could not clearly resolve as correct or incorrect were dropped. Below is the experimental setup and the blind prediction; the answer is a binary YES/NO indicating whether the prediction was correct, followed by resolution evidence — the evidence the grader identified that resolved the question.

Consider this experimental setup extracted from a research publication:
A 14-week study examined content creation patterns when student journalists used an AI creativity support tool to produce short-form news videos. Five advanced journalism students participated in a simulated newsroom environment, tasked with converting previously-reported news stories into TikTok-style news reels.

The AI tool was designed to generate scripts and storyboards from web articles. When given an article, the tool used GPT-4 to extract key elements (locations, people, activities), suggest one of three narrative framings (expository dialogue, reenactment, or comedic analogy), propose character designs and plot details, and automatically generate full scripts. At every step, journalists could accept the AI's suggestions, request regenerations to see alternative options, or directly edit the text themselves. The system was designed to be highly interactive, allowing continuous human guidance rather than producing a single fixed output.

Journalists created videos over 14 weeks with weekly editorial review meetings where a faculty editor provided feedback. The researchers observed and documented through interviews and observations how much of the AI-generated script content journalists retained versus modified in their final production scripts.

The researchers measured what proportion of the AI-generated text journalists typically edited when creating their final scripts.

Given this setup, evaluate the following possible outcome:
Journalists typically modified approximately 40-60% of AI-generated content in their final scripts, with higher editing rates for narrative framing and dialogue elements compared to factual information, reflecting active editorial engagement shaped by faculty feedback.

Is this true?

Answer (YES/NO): NO